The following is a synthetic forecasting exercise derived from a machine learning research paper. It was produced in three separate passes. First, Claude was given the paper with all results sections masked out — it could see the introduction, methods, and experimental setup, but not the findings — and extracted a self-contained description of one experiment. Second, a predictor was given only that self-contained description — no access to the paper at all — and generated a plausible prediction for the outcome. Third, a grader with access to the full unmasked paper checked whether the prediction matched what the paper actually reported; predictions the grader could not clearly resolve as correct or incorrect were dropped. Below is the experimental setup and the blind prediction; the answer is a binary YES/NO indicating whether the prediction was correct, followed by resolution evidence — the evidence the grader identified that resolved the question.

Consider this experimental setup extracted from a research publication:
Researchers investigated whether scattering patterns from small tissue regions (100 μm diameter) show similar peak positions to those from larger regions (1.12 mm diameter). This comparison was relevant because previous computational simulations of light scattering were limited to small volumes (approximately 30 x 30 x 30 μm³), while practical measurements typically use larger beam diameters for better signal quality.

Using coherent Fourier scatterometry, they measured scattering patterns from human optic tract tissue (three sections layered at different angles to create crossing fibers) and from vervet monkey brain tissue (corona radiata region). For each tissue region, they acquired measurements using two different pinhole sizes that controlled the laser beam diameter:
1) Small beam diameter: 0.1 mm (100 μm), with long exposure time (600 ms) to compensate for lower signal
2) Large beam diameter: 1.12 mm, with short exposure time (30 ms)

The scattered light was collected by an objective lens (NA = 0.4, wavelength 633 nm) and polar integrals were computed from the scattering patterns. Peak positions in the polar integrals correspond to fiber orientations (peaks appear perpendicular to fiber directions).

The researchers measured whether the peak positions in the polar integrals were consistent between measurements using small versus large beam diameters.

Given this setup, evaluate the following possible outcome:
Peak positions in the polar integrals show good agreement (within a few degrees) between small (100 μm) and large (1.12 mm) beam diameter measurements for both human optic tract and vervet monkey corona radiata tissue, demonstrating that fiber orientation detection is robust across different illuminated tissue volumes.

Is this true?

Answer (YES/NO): YES